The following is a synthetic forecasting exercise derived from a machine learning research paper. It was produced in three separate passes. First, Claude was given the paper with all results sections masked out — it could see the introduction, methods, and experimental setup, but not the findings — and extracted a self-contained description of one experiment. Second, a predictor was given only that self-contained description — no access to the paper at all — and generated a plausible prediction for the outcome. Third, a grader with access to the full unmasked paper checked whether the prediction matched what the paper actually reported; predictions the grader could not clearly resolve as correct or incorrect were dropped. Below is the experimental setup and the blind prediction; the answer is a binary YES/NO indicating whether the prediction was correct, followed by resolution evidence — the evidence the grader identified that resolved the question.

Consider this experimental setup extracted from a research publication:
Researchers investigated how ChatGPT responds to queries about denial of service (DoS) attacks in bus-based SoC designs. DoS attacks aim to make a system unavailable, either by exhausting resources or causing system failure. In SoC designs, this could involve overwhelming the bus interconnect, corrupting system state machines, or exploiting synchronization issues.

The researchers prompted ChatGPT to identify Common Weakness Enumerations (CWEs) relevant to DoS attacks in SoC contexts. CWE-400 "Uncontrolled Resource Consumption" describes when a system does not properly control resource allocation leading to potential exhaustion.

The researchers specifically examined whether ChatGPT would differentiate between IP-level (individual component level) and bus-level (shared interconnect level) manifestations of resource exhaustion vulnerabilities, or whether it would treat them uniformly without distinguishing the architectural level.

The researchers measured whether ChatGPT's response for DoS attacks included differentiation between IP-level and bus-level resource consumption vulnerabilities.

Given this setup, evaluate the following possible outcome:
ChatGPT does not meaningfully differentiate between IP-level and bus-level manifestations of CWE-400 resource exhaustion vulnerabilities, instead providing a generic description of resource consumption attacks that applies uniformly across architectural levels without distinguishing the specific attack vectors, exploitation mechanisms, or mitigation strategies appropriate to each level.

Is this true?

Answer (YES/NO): NO